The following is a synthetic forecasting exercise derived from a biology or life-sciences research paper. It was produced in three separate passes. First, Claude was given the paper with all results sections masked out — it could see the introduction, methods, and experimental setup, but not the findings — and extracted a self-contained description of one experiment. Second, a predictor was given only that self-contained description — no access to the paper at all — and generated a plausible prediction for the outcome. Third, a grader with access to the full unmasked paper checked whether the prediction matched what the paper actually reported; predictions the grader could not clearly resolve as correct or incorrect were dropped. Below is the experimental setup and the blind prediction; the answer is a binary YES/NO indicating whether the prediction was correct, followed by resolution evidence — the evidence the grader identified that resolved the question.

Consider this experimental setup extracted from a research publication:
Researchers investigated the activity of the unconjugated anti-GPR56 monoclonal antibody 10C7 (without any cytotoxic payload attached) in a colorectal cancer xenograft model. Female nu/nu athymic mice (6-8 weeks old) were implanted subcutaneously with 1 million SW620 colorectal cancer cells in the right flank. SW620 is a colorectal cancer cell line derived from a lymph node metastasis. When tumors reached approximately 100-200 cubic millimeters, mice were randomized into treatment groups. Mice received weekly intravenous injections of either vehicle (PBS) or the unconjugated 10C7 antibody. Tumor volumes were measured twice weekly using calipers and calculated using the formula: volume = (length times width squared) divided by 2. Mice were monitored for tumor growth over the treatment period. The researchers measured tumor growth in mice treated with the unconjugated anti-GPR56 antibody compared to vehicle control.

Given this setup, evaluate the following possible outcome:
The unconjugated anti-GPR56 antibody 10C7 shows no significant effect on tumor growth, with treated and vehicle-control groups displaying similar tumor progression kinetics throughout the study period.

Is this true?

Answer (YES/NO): YES